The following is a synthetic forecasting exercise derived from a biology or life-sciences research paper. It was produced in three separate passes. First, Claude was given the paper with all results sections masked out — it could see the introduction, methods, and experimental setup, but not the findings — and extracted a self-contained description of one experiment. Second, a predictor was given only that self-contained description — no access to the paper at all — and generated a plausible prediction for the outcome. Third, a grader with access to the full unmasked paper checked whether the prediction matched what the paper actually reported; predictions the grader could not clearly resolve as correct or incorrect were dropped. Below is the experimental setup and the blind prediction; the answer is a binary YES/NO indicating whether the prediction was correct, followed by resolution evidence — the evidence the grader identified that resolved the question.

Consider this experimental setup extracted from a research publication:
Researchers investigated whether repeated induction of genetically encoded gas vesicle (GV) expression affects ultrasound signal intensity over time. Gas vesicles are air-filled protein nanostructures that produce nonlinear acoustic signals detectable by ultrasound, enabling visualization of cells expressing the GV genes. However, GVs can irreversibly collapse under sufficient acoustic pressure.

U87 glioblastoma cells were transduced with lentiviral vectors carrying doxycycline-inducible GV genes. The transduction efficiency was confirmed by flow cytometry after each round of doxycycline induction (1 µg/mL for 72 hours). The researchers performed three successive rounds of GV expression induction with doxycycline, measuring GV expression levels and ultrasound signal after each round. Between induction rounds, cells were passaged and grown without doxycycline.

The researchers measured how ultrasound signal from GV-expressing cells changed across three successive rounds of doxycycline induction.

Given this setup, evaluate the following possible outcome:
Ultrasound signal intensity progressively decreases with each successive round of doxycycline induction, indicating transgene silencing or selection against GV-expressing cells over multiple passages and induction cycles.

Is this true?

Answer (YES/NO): NO